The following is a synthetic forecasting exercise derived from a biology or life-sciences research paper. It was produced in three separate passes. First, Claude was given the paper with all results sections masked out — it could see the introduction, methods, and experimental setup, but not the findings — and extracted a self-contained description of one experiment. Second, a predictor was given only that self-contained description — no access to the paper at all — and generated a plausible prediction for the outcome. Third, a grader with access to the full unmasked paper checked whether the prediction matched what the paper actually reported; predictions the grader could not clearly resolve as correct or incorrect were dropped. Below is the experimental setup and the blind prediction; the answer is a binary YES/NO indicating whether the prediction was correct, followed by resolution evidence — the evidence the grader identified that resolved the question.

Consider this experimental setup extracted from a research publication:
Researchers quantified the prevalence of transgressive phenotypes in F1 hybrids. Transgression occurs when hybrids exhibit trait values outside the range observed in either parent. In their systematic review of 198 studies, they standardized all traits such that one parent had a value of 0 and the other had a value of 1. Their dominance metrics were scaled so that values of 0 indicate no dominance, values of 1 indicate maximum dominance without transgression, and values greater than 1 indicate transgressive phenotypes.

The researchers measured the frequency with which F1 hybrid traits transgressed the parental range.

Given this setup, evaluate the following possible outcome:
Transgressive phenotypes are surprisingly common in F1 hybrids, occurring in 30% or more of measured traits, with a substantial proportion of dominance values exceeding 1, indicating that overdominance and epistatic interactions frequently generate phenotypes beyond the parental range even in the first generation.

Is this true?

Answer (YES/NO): NO